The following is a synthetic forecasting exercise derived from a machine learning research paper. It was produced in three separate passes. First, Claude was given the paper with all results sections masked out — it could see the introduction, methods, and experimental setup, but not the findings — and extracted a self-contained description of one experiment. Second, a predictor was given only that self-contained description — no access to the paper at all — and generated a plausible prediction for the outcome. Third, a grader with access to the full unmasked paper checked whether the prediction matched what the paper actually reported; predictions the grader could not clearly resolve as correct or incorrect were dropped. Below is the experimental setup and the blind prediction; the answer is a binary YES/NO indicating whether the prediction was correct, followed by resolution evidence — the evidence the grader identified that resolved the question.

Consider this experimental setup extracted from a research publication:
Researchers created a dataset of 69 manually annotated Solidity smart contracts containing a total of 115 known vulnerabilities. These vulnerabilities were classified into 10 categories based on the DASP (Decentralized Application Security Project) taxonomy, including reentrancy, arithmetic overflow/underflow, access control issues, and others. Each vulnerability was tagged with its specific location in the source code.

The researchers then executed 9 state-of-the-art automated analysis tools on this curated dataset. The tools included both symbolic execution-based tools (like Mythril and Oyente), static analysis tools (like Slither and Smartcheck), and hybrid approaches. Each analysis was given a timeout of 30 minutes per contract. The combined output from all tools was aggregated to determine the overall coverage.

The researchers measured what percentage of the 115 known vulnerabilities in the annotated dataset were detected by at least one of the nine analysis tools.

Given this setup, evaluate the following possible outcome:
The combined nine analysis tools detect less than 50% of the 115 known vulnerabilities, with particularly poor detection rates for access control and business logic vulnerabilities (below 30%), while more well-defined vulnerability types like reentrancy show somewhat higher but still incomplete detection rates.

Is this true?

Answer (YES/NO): NO